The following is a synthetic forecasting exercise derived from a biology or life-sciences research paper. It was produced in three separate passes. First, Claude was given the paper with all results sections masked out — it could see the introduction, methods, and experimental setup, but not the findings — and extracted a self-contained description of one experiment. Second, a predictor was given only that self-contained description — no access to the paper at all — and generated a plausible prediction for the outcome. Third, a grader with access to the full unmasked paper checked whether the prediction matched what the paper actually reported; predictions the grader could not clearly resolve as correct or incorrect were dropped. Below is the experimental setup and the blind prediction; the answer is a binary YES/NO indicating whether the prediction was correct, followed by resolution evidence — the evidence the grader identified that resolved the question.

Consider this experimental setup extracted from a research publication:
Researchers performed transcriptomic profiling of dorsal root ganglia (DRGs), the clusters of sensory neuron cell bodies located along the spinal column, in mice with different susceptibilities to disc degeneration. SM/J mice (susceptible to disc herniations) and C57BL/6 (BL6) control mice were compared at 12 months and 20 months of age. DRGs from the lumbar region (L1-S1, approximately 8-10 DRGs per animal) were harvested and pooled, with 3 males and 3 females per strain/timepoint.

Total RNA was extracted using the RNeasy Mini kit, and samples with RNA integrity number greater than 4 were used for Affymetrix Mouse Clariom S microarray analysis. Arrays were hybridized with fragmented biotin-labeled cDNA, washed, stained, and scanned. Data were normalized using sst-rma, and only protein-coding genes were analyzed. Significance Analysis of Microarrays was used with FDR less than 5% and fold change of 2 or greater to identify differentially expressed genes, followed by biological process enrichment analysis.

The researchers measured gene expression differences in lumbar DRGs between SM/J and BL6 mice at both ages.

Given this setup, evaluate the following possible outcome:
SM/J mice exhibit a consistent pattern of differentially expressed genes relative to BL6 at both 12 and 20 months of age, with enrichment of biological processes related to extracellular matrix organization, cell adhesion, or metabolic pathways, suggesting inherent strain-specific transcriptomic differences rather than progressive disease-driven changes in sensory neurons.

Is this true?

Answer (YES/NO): NO